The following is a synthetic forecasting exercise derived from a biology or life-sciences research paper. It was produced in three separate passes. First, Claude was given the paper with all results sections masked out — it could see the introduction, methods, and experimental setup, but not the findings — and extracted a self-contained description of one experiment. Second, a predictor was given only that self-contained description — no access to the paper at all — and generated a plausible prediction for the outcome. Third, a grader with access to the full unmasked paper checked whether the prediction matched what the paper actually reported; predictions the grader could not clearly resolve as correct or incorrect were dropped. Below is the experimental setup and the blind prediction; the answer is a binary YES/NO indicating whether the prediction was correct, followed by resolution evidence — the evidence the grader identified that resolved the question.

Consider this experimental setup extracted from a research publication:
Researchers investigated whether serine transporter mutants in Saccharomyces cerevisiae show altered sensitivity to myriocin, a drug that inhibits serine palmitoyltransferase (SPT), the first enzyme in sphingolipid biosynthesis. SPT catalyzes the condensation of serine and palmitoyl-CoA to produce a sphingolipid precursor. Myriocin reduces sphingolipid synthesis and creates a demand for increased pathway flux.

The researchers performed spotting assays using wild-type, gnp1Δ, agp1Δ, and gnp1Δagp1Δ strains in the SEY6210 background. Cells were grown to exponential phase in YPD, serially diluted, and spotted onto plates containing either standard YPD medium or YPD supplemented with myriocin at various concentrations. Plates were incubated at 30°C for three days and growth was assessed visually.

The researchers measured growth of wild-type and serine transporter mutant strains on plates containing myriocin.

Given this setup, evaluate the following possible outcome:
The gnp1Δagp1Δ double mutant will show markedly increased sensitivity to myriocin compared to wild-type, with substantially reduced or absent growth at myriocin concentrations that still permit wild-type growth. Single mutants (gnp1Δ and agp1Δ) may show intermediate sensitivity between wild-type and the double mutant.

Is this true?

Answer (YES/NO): NO